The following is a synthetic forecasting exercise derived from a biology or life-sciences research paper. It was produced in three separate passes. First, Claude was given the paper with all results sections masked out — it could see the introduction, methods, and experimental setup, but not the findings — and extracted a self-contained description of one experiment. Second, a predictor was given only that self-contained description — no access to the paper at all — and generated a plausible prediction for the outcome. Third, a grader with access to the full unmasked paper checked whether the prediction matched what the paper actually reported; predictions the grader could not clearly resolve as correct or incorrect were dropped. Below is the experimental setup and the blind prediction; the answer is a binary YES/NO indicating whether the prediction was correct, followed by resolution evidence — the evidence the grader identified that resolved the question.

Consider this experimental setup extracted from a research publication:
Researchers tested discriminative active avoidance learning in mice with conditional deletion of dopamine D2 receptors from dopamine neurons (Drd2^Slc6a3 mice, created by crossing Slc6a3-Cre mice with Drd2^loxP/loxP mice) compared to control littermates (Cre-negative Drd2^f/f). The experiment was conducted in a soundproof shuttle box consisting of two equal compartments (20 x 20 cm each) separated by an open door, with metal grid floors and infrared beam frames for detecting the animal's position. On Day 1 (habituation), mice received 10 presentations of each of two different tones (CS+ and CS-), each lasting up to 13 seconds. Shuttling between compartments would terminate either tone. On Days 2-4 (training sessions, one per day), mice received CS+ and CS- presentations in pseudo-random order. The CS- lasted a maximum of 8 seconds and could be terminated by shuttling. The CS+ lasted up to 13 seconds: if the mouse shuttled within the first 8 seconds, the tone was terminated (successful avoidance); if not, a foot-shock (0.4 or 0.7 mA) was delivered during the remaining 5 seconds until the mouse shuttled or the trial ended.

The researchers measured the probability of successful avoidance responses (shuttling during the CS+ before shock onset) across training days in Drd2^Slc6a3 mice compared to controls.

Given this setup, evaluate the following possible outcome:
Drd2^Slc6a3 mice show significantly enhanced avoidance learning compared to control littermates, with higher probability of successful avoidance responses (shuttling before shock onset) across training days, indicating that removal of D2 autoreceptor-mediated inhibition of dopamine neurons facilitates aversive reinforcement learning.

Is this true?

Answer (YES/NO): YES